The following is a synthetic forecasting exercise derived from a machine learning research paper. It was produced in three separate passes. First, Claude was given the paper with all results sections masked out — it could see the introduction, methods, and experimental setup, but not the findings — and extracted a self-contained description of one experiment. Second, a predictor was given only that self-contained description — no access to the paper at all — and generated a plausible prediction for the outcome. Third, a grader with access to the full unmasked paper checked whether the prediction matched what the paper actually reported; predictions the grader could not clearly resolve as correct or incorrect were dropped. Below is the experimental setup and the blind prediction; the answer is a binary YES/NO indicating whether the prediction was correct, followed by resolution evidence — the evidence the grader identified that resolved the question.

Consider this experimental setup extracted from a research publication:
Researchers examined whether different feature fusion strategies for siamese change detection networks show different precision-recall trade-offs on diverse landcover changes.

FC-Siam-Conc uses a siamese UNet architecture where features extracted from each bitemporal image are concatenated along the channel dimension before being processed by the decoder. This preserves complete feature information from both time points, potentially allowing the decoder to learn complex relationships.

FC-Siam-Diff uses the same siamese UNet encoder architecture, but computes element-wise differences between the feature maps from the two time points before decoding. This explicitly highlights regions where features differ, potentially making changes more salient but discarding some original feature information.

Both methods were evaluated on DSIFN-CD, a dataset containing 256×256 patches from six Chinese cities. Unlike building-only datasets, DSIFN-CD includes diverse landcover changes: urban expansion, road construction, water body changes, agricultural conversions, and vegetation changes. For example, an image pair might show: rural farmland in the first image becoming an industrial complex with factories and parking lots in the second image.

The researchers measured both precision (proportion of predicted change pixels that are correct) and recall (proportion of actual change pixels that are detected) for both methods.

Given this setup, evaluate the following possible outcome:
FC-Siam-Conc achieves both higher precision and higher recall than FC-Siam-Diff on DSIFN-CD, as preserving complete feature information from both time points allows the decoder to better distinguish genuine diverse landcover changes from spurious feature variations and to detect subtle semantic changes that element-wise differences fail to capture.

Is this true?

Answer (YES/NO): NO